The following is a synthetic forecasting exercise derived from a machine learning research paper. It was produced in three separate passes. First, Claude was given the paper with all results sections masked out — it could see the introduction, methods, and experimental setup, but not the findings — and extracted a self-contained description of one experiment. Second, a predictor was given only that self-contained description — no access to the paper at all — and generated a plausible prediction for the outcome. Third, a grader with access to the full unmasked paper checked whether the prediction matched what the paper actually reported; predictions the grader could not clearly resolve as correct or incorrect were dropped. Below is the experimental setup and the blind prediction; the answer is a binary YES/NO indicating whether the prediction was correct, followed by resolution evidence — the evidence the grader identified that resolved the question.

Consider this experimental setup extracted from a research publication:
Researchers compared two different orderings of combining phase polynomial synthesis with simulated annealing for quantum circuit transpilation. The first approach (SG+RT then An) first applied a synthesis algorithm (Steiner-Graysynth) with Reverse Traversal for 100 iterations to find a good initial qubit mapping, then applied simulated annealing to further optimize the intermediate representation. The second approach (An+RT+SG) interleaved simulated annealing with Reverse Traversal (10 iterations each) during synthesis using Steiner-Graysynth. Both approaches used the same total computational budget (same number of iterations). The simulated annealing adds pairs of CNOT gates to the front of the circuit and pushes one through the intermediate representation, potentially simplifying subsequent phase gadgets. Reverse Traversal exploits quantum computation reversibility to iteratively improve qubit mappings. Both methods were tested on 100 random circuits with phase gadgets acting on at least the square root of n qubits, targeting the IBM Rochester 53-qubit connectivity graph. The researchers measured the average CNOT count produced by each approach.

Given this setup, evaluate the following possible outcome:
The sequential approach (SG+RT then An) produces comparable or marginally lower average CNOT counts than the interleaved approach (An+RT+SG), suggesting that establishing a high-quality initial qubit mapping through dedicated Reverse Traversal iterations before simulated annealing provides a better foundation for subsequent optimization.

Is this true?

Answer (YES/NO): NO